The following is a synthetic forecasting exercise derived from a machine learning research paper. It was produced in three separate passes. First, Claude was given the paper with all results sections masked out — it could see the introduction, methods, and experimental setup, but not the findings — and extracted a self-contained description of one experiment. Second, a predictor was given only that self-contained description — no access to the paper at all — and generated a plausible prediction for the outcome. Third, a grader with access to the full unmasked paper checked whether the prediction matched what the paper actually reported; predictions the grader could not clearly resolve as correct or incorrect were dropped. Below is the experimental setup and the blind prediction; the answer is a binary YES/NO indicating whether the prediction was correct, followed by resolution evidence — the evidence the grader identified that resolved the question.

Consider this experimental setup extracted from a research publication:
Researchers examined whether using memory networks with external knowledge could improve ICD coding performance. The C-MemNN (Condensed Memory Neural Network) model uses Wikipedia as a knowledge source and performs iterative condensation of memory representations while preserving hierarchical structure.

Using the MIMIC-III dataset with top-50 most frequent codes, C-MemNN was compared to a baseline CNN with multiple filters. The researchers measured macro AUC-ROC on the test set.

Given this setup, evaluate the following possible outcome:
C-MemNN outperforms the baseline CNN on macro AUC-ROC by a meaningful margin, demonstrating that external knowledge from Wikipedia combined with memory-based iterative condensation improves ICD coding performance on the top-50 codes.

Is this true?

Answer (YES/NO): NO